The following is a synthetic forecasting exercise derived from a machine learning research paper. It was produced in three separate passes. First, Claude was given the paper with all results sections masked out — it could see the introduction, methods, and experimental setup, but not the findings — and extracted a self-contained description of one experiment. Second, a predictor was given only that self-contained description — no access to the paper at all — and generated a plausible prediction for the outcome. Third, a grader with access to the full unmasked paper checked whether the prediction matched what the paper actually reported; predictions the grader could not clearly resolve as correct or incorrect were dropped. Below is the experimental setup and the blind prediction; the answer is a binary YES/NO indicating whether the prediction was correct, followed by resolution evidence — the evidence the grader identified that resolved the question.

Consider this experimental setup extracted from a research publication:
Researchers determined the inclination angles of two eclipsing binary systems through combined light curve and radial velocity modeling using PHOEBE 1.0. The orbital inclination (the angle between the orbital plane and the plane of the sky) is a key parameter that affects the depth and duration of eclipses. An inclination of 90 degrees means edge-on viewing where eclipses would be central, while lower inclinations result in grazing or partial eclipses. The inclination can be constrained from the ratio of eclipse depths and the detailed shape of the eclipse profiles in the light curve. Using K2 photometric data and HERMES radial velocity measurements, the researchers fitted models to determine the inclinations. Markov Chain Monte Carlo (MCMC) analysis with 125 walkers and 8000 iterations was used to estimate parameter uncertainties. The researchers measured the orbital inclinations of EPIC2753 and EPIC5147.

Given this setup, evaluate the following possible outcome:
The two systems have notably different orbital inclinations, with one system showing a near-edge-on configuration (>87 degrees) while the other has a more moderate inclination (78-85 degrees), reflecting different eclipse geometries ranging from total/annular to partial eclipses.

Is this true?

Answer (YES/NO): NO